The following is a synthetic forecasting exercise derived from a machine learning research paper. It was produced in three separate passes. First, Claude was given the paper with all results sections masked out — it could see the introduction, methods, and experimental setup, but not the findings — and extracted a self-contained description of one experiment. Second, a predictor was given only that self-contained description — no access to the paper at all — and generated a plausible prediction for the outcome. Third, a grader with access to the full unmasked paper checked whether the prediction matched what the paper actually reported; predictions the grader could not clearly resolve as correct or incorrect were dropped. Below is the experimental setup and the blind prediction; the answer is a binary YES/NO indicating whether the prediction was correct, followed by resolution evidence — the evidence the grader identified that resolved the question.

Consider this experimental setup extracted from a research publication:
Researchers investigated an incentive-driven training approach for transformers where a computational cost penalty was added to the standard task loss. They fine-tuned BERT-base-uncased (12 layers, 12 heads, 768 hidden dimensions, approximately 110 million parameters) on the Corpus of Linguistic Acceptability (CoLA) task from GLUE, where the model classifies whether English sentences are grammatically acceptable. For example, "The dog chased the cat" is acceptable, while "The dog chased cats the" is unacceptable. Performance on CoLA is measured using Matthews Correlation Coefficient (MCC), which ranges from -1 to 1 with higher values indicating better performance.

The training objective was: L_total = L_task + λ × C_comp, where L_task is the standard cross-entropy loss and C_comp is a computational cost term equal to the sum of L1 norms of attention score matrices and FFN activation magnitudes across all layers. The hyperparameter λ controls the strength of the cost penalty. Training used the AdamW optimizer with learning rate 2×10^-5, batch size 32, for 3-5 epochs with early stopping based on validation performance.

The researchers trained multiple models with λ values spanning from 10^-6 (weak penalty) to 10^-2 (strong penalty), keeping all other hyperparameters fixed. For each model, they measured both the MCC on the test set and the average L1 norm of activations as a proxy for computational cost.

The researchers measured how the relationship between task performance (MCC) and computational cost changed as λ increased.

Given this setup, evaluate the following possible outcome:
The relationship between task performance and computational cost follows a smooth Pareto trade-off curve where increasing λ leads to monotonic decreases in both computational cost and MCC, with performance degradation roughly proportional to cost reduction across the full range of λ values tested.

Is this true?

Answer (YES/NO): NO